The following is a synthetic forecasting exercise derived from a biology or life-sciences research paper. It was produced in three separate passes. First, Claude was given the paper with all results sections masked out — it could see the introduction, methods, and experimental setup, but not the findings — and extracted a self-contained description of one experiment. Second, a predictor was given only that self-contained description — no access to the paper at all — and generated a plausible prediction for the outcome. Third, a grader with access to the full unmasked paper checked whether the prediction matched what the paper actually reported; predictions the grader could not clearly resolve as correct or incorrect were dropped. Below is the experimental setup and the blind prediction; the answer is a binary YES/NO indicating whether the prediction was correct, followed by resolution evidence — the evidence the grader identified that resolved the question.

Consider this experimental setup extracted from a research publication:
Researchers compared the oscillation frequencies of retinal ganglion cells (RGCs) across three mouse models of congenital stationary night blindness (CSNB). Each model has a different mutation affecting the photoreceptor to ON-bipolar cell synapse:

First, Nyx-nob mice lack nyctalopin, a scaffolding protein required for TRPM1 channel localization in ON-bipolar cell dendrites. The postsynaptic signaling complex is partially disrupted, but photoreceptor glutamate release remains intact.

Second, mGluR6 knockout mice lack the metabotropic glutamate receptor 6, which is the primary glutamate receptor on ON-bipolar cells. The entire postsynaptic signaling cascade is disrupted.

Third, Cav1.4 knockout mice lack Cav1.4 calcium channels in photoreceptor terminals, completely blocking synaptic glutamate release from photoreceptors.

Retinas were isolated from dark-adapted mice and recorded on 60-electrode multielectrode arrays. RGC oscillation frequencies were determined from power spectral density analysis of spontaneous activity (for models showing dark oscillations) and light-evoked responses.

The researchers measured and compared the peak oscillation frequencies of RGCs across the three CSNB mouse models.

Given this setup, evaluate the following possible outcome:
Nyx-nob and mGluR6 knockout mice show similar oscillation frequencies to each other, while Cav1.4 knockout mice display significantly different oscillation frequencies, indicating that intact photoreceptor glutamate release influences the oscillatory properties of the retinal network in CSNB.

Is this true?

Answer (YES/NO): NO